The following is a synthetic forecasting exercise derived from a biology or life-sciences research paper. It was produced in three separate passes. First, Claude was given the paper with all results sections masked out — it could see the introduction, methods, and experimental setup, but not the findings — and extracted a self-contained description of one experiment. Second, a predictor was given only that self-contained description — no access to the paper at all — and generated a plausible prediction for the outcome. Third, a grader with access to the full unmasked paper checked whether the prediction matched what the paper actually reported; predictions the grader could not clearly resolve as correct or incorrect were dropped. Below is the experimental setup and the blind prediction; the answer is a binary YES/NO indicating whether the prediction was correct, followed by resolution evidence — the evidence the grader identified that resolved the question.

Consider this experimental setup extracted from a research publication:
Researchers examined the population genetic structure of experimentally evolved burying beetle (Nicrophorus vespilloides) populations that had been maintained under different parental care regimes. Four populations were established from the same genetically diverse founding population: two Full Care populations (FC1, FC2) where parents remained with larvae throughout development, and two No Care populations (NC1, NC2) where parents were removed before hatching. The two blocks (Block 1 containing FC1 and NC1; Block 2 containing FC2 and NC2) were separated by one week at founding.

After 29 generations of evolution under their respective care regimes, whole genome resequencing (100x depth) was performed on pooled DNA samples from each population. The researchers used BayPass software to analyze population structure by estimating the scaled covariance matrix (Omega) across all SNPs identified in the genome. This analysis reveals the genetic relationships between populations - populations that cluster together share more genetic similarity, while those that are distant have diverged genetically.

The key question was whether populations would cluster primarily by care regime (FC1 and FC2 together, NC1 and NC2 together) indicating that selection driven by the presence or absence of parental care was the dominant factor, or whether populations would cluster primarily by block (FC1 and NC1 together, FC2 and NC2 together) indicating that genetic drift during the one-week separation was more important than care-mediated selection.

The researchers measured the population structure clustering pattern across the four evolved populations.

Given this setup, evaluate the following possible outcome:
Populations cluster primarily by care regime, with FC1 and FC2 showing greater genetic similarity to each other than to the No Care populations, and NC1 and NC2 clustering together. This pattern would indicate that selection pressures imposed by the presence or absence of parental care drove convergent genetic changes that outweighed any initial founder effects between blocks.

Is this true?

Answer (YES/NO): YES